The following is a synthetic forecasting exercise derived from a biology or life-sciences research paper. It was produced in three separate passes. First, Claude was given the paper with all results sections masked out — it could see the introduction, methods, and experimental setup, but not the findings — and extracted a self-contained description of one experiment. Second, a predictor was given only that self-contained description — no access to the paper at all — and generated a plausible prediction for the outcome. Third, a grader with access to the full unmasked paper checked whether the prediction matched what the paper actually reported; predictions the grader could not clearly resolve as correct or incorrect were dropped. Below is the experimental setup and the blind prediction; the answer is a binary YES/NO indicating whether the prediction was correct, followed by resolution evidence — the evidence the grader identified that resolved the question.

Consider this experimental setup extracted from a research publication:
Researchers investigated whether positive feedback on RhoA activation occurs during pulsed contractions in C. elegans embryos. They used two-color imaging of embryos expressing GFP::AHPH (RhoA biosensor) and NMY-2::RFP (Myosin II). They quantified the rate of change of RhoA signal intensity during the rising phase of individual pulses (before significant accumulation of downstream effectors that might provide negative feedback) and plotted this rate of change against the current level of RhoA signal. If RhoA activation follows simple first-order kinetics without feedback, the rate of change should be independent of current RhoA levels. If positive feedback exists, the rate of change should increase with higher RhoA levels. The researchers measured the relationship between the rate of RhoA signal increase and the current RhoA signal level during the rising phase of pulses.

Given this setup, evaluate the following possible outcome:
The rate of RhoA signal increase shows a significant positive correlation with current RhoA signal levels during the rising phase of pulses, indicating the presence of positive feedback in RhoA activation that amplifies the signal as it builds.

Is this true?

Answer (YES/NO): YES